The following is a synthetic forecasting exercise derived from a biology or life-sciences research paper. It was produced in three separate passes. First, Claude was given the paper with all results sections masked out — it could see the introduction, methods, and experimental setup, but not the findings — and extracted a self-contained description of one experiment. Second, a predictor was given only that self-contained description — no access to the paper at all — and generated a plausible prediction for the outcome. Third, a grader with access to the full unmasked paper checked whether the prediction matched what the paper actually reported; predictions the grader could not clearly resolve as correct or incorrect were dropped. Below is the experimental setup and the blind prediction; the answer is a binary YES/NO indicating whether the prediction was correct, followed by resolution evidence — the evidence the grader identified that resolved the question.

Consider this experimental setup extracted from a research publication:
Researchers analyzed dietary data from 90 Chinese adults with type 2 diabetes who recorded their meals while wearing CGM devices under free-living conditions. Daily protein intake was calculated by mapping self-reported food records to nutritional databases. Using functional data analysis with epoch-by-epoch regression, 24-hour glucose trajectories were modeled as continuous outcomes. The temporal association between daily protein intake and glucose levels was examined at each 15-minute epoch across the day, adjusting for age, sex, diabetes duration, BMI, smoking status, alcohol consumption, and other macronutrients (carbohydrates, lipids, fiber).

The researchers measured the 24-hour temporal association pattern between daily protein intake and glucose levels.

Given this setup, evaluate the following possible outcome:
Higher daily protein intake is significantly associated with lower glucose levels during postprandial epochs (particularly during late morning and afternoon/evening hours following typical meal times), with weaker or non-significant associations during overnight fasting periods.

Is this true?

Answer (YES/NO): NO